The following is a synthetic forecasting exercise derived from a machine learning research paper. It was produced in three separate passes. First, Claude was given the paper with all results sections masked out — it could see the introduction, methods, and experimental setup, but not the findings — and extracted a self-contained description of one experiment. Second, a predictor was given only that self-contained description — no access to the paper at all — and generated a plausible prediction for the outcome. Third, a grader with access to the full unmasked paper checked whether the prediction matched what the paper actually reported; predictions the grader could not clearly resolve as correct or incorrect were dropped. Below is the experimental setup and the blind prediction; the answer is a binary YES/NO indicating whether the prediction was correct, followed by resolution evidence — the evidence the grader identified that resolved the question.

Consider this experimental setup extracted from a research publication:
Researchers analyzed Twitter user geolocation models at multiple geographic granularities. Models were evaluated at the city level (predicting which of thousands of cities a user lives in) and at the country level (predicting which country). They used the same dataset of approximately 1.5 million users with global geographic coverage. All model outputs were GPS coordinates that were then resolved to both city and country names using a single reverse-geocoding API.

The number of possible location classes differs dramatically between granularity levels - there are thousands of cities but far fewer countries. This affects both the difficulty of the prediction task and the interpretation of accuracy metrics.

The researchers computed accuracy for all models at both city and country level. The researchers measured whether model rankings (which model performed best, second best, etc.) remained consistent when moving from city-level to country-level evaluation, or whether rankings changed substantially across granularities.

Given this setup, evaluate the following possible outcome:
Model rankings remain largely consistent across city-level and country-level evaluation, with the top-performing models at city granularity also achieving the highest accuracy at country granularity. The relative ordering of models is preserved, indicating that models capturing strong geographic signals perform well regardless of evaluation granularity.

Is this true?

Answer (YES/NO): NO